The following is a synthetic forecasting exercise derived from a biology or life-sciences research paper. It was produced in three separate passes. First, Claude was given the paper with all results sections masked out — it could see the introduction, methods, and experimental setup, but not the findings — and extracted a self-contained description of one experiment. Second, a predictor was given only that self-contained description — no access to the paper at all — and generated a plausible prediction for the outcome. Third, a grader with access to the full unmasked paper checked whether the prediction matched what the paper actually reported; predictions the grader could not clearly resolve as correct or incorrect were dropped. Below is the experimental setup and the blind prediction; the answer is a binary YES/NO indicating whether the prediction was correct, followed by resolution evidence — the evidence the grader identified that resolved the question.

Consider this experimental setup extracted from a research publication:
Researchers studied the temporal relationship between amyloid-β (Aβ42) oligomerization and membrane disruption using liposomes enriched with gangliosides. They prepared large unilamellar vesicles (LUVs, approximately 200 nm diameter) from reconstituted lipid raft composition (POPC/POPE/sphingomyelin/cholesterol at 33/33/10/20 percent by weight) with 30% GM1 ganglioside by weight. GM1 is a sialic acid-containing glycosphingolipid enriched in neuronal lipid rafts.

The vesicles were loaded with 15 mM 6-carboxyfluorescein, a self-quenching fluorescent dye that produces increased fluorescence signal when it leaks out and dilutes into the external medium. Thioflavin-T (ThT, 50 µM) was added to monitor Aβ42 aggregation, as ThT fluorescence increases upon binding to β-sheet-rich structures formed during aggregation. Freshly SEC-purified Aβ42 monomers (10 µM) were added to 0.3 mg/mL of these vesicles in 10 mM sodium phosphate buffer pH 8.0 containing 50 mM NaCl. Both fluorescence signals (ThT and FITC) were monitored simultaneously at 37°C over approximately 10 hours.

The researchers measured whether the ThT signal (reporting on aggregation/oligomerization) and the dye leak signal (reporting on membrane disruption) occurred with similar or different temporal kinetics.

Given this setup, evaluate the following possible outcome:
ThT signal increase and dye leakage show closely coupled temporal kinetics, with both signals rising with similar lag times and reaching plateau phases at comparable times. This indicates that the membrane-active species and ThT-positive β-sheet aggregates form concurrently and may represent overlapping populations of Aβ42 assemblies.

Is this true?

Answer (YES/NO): YES